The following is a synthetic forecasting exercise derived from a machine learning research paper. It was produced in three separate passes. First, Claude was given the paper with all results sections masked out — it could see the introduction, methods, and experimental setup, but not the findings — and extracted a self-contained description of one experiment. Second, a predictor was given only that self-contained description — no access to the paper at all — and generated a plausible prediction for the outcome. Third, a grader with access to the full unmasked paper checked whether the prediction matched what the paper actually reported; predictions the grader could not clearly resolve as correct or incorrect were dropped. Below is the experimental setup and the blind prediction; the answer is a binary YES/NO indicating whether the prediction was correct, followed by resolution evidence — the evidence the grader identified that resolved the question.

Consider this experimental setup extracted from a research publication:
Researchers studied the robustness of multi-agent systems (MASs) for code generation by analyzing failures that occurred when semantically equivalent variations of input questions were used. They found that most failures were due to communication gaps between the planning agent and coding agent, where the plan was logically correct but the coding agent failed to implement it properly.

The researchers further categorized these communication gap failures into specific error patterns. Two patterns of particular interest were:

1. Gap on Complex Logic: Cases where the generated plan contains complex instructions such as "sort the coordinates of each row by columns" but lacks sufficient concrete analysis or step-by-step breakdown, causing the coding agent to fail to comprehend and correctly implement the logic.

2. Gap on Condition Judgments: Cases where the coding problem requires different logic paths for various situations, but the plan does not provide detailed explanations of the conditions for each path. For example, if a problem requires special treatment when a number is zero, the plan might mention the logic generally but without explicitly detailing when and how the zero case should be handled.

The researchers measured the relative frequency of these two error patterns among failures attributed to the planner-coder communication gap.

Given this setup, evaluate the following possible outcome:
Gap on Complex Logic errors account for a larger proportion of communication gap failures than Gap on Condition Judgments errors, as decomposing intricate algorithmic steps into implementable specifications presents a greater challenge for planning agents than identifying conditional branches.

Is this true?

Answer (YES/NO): NO